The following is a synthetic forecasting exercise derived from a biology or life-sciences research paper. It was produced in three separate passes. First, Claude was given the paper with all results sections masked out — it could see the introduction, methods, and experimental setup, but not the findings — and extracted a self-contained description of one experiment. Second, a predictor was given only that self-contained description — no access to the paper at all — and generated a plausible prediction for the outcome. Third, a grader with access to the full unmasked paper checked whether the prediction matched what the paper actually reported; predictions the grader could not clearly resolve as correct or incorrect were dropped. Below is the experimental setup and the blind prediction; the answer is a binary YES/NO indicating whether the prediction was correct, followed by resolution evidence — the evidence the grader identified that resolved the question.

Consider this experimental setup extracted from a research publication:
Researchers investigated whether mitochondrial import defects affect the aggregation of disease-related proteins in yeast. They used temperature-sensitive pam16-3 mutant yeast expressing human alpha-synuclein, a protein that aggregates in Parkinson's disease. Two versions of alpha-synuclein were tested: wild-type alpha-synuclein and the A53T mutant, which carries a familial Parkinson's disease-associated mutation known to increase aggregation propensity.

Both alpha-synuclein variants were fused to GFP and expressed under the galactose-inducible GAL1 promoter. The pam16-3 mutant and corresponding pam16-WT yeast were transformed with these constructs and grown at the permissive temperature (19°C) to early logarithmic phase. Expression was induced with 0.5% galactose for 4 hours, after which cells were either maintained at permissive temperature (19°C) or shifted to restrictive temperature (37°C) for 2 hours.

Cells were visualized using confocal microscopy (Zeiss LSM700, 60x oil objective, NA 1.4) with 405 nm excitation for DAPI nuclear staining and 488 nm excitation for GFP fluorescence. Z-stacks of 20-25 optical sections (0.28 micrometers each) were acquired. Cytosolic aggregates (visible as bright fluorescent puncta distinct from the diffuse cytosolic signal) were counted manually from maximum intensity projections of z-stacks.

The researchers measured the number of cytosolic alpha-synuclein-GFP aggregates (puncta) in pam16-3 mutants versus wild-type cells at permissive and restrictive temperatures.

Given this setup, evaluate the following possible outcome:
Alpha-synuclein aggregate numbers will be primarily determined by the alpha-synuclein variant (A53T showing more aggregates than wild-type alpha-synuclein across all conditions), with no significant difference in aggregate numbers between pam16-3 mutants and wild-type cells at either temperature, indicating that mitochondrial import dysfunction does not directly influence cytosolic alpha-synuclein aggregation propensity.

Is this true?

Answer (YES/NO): NO